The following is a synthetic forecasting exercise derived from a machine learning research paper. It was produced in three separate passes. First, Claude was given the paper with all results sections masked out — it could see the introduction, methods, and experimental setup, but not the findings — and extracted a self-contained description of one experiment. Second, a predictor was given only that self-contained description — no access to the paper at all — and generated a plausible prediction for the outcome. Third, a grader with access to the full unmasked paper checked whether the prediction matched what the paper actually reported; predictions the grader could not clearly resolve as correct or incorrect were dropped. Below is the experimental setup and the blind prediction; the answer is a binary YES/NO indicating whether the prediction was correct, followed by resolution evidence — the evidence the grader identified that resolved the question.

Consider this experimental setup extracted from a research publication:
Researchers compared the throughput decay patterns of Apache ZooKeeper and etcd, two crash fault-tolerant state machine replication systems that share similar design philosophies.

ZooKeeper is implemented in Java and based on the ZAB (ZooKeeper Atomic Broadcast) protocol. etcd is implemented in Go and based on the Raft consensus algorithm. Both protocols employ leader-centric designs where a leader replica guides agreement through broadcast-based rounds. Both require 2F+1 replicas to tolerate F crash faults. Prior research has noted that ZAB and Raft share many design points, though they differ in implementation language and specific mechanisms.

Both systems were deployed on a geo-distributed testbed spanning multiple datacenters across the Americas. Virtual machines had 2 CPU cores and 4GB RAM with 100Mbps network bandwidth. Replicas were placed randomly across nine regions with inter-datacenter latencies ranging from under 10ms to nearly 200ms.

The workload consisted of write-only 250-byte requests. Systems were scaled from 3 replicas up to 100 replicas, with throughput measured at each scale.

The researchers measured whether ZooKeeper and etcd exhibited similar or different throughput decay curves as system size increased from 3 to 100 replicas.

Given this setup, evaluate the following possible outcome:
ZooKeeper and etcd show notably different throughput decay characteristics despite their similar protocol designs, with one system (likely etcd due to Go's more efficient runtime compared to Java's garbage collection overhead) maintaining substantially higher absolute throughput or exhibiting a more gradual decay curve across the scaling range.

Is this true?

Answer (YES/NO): NO